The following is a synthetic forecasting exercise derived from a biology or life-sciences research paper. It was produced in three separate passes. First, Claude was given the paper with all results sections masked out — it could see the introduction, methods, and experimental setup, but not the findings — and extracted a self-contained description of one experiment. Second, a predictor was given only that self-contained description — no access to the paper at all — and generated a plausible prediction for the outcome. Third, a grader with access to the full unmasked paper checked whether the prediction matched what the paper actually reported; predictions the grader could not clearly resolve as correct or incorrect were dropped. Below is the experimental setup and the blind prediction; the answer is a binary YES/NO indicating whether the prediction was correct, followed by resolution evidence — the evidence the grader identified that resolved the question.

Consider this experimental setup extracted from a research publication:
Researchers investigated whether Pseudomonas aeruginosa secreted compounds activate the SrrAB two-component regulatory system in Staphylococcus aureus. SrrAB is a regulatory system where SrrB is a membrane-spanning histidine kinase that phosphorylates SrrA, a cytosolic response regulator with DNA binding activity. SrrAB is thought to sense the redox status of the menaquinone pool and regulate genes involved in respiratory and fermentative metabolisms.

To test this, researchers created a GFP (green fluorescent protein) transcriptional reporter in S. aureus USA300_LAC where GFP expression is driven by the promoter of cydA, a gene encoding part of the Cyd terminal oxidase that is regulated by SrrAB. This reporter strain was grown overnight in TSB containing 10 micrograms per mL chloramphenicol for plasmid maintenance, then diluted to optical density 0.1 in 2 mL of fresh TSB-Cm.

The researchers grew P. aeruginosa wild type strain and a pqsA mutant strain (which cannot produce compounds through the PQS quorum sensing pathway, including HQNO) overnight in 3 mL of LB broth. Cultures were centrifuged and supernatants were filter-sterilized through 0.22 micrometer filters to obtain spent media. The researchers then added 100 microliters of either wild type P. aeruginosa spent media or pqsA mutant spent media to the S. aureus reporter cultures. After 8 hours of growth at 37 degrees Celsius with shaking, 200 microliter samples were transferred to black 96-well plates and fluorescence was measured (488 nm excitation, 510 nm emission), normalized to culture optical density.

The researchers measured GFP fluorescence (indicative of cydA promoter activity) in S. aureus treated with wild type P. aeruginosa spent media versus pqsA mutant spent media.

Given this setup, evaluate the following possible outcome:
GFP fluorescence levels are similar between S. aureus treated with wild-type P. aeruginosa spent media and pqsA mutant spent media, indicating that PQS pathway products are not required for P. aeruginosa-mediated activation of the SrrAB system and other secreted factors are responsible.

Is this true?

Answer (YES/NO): NO